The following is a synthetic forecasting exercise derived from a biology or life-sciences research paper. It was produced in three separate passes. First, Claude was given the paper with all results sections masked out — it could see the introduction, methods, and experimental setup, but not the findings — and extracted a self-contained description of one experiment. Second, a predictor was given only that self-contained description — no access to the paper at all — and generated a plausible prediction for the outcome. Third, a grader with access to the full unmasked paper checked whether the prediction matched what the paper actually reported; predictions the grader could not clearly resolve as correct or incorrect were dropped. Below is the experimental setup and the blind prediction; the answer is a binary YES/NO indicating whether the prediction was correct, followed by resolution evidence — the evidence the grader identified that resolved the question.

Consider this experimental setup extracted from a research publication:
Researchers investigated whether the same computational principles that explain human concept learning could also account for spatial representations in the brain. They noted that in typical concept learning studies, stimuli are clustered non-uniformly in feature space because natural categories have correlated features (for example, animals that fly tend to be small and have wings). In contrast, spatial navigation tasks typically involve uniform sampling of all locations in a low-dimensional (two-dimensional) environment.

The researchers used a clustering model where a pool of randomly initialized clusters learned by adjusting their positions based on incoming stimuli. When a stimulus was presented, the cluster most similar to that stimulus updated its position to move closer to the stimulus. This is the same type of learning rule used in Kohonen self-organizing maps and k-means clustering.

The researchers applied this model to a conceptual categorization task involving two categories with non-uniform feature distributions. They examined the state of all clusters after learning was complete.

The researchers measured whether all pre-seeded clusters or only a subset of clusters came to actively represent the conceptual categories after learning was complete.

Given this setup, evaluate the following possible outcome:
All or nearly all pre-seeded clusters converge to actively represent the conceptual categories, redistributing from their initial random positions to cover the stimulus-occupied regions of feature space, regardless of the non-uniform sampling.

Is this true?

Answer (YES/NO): NO